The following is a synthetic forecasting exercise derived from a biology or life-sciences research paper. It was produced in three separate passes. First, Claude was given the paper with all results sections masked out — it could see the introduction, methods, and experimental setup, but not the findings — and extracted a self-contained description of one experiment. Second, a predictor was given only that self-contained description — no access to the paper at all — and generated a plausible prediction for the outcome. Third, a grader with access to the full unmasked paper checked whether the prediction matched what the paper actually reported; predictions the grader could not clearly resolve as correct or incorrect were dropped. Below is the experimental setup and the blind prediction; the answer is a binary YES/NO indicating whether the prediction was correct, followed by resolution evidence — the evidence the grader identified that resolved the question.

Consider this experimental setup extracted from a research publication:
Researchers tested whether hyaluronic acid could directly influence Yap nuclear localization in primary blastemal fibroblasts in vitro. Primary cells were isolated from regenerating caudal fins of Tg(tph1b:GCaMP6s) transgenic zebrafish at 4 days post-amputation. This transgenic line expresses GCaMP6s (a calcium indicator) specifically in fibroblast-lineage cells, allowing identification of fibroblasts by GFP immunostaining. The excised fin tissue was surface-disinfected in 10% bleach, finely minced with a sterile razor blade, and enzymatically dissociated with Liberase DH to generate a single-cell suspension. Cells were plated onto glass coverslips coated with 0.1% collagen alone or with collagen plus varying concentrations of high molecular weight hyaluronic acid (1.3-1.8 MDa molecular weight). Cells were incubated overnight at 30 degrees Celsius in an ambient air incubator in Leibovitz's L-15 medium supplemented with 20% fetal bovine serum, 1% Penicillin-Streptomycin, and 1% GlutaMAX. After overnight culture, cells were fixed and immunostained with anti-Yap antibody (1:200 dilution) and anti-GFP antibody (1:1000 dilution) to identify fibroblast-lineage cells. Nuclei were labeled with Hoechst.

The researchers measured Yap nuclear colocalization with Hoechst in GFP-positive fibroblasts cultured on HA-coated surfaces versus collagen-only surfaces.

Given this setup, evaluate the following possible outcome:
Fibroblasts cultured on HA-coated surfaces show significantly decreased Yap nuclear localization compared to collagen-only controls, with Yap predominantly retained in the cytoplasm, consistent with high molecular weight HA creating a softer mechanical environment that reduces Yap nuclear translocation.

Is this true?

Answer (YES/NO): NO